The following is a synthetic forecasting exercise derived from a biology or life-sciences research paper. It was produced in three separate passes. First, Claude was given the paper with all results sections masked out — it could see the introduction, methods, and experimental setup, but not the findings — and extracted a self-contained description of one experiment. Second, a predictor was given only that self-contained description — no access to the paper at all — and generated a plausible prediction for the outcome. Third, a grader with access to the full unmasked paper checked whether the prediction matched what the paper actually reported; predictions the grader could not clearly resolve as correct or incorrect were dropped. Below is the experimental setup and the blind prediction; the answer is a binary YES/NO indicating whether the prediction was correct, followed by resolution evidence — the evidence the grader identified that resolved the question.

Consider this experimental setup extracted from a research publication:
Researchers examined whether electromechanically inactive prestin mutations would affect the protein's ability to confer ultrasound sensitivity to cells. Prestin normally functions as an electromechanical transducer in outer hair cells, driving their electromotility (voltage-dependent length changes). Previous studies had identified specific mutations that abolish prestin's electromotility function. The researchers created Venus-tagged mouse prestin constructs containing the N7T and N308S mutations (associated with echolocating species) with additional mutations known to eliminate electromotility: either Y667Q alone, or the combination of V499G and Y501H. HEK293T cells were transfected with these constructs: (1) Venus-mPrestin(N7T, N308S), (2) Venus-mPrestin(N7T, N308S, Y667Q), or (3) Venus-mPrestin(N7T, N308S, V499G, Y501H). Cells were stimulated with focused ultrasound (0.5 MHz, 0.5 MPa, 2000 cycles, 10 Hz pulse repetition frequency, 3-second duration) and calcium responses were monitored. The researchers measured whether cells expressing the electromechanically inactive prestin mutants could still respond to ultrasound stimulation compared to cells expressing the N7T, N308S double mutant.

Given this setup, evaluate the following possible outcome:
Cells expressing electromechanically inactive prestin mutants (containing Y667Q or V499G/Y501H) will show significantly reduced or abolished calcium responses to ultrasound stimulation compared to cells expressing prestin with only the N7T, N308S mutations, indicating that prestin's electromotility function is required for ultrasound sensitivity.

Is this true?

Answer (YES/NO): YES